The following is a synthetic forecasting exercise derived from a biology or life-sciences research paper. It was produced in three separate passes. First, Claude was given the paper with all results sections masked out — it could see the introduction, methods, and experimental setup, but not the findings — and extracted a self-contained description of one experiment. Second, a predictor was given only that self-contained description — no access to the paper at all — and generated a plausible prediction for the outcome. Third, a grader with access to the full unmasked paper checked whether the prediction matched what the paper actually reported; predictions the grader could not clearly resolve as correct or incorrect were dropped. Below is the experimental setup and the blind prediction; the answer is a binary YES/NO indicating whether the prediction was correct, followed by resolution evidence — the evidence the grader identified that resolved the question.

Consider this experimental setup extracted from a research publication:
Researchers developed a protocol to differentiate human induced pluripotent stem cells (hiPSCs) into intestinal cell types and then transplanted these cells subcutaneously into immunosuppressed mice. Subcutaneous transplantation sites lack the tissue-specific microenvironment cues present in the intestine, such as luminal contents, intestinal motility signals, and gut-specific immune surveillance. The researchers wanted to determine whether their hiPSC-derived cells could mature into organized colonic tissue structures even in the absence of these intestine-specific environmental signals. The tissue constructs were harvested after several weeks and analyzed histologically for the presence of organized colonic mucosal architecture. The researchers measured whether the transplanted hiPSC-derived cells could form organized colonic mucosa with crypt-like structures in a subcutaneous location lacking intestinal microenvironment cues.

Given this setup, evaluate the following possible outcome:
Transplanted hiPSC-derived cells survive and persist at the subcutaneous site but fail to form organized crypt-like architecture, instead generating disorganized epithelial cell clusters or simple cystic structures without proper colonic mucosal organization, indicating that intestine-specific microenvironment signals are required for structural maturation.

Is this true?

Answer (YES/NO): NO